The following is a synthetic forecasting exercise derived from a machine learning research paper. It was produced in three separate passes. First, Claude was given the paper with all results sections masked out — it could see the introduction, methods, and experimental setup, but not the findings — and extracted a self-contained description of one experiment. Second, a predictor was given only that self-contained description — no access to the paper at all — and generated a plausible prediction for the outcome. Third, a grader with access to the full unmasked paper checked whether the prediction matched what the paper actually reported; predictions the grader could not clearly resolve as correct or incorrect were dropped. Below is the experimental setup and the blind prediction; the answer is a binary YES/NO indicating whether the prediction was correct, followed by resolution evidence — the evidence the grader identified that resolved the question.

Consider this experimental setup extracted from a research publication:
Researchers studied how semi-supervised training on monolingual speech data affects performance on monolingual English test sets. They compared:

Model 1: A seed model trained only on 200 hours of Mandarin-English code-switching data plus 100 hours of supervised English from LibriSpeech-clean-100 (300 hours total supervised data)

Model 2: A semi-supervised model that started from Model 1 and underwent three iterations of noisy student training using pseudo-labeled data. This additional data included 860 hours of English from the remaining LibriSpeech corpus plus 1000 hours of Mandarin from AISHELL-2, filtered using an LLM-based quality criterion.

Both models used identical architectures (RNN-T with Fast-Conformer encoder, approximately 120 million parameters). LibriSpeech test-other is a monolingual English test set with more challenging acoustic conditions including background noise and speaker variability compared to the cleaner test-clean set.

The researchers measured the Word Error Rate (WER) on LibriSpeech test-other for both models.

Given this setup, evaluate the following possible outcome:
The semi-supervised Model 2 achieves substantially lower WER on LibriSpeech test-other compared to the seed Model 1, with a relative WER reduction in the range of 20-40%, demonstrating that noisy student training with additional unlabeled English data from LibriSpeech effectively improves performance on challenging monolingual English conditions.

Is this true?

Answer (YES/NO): NO